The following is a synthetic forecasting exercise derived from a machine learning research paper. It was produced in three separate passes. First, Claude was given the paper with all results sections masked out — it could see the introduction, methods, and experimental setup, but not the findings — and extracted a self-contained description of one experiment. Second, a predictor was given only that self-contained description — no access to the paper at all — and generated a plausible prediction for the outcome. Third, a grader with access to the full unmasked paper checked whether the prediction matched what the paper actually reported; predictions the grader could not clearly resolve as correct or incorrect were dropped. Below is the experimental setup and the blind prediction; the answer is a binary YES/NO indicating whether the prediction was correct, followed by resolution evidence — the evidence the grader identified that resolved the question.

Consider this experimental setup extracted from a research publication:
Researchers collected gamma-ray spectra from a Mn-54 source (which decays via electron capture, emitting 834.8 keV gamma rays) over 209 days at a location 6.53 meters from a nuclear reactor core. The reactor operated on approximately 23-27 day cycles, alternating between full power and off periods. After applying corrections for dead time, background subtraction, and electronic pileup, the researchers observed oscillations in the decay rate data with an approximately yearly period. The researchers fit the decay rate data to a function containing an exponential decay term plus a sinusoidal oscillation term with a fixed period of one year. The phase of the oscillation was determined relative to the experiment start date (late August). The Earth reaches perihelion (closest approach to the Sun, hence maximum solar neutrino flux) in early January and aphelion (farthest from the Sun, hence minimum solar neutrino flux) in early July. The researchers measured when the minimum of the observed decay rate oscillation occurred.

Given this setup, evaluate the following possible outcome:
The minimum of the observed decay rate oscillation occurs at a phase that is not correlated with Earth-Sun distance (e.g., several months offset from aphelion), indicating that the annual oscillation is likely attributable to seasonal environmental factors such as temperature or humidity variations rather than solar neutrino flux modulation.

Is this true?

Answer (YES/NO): YES